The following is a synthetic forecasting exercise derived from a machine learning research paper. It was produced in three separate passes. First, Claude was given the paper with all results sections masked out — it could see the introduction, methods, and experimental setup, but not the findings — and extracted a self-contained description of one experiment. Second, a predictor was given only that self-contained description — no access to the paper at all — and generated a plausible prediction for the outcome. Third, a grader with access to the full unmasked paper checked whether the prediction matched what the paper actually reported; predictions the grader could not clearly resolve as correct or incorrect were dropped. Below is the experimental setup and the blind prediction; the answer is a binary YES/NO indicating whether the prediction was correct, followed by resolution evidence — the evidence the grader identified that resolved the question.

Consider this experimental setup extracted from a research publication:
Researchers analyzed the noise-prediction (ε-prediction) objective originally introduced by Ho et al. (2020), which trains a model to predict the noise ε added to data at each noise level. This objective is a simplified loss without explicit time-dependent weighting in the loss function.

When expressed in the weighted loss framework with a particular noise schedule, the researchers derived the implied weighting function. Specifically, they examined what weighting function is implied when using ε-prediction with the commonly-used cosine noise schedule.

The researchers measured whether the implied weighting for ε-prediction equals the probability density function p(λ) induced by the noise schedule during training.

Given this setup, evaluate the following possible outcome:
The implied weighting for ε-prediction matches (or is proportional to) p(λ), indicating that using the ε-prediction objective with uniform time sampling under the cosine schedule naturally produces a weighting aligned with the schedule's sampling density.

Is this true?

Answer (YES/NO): YES